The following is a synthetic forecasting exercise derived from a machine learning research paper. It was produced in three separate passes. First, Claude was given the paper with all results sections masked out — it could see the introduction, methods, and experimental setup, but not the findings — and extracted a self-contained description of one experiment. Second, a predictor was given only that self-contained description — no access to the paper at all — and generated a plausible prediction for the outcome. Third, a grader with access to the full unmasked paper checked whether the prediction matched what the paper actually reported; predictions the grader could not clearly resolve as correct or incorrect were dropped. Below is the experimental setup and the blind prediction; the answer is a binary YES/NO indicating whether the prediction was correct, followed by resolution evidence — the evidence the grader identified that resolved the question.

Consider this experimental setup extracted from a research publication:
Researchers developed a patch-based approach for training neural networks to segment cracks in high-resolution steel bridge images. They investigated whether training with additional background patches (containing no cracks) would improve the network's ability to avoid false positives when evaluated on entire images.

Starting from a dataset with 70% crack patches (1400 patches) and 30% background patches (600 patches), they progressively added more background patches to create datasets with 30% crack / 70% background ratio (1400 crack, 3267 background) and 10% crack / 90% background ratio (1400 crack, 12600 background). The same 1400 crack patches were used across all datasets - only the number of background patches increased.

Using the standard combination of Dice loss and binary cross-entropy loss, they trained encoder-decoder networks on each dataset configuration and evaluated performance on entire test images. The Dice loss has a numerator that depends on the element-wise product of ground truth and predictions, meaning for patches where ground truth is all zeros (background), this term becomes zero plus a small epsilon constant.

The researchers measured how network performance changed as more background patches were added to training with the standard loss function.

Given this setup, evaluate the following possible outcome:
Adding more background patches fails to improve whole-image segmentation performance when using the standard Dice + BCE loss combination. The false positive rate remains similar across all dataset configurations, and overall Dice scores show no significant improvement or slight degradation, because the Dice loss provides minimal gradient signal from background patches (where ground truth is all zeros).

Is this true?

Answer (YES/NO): NO